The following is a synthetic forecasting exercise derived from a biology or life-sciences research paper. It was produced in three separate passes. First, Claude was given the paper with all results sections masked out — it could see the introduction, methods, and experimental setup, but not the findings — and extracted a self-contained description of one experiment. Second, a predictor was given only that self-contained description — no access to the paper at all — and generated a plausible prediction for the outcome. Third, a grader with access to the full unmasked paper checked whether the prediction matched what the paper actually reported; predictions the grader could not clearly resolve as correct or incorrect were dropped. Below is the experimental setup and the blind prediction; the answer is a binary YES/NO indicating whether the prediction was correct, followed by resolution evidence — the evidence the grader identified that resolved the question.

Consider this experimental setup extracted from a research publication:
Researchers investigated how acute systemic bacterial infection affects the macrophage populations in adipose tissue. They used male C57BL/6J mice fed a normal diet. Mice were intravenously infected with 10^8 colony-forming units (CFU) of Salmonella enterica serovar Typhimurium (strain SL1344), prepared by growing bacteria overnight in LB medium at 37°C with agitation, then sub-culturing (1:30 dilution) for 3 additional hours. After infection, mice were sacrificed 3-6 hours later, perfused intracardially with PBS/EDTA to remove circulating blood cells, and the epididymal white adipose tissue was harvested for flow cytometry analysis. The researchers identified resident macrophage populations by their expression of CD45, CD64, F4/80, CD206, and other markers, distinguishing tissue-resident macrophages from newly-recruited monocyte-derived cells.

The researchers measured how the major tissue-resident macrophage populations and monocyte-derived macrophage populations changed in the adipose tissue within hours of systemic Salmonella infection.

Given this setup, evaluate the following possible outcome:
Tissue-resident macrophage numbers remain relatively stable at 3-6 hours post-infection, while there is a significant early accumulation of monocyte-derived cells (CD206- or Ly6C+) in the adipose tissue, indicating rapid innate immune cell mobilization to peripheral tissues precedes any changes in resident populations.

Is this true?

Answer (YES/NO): NO